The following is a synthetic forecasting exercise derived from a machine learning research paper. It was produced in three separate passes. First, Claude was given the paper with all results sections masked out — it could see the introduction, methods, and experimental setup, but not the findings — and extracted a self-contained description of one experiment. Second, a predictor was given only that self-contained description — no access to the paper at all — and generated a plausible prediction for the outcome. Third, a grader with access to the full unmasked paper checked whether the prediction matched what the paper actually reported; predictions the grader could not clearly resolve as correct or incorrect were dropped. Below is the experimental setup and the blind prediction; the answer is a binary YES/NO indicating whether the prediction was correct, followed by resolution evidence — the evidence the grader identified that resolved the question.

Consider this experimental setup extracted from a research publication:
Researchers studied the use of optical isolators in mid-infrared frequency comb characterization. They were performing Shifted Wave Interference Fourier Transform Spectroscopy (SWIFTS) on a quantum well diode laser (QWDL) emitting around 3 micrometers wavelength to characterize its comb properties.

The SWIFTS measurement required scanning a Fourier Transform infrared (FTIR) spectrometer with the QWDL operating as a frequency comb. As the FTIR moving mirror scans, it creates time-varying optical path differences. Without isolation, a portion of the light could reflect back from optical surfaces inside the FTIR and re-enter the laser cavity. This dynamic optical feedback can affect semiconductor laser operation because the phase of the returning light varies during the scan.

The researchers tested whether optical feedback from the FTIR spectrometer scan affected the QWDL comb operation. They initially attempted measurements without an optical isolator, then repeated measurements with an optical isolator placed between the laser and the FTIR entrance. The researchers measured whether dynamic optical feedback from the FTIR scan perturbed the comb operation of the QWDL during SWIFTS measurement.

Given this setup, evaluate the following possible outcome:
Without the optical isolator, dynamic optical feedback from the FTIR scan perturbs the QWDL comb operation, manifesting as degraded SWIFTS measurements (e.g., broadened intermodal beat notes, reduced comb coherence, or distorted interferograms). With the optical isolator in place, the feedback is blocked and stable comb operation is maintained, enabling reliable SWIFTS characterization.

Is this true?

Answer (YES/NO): YES